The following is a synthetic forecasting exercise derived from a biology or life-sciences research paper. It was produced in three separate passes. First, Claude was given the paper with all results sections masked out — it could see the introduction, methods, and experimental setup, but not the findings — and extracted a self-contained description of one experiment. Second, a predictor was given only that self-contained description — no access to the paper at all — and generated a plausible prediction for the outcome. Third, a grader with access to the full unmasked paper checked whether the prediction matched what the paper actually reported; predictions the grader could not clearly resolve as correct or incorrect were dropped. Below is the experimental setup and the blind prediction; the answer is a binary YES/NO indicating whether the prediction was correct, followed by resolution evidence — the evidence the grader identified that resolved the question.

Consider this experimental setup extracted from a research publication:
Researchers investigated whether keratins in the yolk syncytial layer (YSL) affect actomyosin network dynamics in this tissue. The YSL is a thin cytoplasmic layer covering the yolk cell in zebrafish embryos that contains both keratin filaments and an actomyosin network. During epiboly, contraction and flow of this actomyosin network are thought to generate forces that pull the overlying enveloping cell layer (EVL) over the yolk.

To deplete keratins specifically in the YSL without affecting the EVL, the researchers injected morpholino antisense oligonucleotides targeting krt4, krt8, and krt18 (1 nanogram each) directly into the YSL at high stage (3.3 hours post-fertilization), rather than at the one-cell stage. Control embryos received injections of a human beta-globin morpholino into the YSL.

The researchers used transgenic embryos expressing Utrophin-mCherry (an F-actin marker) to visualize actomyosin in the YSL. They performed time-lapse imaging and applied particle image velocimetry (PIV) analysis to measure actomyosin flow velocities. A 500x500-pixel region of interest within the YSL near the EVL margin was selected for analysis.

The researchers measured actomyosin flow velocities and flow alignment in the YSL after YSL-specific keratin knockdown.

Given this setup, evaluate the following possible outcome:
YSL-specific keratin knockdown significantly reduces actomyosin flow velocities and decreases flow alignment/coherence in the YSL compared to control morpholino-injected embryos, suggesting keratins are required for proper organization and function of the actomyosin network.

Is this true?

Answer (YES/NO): YES